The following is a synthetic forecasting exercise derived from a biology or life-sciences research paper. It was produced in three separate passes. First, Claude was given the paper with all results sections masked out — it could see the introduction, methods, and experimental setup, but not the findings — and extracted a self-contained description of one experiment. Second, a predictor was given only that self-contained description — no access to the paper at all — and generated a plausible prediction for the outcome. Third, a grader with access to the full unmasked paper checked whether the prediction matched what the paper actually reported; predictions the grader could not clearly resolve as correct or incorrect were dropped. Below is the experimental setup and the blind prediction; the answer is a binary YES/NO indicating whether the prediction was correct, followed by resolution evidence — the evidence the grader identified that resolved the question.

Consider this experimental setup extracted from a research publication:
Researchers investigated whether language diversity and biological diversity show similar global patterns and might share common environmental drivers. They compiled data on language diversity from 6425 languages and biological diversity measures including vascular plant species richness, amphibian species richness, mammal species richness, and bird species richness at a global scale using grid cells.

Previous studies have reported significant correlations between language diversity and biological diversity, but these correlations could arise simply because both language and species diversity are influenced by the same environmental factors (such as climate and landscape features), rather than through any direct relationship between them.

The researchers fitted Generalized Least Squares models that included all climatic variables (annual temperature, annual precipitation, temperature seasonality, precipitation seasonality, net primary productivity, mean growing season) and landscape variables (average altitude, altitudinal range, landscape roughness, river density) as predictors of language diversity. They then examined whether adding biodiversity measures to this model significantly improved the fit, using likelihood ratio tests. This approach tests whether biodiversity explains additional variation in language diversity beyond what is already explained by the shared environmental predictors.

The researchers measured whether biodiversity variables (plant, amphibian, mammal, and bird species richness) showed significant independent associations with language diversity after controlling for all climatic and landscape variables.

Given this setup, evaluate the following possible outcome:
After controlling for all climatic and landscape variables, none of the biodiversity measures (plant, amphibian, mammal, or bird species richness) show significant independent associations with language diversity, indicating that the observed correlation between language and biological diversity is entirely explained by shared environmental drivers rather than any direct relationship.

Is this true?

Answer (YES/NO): NO